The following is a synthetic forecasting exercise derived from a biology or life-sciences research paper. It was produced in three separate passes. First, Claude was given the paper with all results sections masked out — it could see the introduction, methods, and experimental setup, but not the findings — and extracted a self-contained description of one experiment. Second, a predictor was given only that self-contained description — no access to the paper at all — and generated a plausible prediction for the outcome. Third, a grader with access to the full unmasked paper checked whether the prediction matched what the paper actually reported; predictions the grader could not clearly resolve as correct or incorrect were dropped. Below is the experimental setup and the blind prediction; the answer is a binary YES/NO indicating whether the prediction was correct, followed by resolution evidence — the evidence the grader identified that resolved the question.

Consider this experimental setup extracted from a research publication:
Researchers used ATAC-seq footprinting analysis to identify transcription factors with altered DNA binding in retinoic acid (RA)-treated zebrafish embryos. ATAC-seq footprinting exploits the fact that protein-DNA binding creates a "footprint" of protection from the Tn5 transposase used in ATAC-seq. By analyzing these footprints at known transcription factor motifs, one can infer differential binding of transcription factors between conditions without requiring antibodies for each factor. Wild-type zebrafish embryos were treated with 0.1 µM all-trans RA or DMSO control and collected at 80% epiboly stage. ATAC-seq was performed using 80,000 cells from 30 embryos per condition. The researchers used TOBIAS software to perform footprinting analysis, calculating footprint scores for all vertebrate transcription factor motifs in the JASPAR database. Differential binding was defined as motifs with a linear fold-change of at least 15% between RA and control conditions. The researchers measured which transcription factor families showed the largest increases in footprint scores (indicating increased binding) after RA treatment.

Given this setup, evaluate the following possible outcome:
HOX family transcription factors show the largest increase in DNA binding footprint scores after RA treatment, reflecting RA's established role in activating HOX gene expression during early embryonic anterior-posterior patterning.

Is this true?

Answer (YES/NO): NO